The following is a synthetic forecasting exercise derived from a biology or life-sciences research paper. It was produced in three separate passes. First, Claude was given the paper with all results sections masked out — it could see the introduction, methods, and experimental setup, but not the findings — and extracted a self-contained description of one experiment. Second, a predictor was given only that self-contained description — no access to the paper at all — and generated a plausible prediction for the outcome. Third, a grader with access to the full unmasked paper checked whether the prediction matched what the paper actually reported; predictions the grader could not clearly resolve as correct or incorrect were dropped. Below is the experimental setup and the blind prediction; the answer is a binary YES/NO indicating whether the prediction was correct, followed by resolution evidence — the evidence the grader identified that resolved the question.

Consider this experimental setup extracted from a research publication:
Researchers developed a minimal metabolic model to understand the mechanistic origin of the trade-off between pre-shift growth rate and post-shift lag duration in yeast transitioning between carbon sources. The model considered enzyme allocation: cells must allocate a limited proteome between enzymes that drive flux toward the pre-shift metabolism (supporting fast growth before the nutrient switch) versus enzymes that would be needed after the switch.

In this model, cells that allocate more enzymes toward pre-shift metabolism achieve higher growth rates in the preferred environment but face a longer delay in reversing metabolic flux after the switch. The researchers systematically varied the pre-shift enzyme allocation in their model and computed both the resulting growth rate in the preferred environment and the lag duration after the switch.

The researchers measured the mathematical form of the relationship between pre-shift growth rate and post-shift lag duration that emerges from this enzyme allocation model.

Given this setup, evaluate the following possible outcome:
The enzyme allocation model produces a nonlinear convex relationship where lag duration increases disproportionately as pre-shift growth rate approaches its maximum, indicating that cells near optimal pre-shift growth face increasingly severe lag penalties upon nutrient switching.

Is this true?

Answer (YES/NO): YES